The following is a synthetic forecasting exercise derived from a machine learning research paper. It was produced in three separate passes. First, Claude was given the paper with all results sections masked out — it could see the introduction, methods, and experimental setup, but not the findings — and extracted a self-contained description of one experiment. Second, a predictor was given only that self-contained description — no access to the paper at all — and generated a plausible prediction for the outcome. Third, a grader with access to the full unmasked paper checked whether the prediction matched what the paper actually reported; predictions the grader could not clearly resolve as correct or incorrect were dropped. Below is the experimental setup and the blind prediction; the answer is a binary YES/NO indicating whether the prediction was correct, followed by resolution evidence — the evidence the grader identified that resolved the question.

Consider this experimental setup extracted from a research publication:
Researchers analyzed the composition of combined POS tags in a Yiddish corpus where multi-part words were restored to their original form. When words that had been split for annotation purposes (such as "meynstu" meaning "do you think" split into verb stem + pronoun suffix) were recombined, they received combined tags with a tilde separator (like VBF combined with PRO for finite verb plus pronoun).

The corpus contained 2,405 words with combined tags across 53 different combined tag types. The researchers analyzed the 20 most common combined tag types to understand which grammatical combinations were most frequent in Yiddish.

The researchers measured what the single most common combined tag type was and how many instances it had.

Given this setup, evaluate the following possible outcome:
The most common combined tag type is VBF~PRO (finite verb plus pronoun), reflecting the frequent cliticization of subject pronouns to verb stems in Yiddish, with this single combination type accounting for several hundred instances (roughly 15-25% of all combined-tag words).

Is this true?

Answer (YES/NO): NO